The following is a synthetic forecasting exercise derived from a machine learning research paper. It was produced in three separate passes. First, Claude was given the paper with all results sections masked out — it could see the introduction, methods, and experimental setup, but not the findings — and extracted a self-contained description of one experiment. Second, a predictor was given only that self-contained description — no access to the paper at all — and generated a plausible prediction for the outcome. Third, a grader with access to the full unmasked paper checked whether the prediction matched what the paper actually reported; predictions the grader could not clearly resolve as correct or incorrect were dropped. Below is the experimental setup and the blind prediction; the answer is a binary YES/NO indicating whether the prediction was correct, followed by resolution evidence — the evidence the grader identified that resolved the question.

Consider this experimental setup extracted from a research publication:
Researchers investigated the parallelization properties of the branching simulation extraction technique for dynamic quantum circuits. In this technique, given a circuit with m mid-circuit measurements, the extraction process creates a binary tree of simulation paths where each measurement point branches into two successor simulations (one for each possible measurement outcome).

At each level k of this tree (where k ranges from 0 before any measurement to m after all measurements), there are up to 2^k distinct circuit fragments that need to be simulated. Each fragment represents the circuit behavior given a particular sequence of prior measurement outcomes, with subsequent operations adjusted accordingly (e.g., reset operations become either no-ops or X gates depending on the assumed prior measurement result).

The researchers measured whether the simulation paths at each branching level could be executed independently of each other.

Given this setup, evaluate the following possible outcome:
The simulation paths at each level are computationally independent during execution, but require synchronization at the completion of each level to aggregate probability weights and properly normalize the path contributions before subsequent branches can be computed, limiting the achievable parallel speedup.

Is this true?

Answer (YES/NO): NO